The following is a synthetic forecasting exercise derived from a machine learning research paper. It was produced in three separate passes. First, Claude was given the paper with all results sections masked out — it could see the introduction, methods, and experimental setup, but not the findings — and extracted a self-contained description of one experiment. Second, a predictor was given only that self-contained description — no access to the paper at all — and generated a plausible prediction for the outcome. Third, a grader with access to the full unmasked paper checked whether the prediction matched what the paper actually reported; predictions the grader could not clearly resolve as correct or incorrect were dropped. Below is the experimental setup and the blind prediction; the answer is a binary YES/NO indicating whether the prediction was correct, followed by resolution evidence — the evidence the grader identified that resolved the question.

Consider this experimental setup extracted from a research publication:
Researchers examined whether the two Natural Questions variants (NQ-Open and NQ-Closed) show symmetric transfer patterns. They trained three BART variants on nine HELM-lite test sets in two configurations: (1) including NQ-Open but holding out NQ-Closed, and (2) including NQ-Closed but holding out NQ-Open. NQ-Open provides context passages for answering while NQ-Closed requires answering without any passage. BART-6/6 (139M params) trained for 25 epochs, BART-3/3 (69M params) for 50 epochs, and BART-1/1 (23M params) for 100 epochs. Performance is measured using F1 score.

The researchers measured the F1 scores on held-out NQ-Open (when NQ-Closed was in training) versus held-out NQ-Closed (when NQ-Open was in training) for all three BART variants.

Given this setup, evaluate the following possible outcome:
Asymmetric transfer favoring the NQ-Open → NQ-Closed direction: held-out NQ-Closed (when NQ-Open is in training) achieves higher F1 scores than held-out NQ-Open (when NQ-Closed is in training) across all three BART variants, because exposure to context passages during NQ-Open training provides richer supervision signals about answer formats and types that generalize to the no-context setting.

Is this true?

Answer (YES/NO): YES